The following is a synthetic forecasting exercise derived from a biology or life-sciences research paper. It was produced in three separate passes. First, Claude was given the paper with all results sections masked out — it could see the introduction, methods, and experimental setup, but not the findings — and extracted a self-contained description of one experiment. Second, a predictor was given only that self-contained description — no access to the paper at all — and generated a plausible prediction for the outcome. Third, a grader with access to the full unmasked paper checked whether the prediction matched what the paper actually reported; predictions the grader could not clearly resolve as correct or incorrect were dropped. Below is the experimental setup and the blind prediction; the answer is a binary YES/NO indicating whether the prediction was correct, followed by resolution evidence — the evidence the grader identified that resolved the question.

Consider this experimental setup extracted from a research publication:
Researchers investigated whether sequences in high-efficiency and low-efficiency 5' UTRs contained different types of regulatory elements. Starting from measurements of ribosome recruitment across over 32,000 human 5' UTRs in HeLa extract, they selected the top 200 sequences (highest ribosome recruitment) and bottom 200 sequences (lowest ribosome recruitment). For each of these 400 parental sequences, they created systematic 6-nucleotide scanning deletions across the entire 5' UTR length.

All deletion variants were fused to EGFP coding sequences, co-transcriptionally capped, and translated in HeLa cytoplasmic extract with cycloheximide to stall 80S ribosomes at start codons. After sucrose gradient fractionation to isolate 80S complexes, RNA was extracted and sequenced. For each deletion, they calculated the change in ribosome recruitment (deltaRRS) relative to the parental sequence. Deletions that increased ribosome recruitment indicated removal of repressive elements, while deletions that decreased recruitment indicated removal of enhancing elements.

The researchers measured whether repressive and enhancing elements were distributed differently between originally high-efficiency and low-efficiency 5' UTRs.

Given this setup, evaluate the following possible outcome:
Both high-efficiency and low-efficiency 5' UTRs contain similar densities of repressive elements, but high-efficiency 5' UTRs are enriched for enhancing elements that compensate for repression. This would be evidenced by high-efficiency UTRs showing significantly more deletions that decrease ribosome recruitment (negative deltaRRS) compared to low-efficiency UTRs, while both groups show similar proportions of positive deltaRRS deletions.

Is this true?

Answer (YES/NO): NO